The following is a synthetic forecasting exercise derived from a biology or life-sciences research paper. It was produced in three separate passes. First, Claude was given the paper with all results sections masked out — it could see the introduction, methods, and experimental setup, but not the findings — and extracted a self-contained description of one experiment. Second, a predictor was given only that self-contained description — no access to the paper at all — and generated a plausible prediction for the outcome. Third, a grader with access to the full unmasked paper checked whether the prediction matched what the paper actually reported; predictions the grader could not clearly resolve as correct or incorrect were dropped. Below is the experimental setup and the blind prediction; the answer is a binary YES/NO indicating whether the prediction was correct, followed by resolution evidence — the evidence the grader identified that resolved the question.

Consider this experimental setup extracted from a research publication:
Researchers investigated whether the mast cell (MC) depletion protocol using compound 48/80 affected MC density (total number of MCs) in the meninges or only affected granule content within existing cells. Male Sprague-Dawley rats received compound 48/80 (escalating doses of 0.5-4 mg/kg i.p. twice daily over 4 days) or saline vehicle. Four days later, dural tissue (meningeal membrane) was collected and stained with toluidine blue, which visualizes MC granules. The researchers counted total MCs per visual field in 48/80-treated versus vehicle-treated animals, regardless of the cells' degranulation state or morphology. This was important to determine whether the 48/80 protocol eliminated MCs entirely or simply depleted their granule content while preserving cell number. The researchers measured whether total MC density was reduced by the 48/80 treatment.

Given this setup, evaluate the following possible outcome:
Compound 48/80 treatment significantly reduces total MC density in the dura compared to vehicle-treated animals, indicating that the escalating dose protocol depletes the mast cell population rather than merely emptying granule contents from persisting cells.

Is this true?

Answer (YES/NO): NO